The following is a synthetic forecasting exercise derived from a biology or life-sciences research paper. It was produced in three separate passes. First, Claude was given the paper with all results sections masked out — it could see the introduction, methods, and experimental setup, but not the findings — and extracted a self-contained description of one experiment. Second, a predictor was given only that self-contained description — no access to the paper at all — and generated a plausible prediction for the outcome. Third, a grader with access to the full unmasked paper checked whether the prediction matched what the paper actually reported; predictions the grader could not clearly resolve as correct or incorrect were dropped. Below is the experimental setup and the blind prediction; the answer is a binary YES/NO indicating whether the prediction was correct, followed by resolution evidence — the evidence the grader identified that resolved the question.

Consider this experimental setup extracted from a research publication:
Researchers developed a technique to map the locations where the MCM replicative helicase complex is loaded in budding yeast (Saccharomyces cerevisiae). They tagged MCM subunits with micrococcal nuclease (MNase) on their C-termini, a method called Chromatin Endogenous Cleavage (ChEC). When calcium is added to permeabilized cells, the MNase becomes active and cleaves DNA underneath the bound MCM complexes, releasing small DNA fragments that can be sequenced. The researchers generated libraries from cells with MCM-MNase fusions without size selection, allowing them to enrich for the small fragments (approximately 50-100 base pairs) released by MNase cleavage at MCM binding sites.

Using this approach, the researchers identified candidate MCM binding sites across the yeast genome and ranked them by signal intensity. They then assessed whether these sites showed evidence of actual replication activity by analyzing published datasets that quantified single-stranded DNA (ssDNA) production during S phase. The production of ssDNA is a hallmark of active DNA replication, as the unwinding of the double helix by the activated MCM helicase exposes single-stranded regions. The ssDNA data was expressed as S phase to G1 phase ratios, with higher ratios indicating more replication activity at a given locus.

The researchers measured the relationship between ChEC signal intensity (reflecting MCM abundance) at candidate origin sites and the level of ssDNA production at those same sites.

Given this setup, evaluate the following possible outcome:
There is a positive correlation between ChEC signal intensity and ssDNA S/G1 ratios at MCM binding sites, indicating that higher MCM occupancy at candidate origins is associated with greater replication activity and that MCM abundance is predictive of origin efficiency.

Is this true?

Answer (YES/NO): YES